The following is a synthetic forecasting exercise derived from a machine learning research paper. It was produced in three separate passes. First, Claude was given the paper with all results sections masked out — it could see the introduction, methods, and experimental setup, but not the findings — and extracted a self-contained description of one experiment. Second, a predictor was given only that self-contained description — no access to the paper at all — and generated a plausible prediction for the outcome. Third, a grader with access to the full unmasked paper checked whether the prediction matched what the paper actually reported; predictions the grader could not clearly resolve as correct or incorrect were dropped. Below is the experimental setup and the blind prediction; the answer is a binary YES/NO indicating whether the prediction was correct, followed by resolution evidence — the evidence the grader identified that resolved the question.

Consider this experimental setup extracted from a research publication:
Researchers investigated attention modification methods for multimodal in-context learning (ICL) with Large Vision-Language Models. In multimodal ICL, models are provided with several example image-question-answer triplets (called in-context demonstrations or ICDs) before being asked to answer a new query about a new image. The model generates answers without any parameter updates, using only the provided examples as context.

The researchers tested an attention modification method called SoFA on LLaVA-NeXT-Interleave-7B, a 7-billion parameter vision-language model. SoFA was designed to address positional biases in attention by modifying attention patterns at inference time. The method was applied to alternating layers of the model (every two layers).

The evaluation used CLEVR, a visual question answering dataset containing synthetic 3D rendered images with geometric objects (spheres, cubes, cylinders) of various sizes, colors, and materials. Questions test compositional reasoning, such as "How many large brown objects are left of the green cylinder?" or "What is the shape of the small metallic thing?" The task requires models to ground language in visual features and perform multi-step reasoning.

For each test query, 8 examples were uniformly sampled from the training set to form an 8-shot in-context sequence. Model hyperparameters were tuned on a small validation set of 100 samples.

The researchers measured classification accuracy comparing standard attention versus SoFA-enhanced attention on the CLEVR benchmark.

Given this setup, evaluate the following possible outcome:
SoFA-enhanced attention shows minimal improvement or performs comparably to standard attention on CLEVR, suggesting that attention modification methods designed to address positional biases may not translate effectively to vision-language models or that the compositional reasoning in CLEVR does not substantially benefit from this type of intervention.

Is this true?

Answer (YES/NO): NO